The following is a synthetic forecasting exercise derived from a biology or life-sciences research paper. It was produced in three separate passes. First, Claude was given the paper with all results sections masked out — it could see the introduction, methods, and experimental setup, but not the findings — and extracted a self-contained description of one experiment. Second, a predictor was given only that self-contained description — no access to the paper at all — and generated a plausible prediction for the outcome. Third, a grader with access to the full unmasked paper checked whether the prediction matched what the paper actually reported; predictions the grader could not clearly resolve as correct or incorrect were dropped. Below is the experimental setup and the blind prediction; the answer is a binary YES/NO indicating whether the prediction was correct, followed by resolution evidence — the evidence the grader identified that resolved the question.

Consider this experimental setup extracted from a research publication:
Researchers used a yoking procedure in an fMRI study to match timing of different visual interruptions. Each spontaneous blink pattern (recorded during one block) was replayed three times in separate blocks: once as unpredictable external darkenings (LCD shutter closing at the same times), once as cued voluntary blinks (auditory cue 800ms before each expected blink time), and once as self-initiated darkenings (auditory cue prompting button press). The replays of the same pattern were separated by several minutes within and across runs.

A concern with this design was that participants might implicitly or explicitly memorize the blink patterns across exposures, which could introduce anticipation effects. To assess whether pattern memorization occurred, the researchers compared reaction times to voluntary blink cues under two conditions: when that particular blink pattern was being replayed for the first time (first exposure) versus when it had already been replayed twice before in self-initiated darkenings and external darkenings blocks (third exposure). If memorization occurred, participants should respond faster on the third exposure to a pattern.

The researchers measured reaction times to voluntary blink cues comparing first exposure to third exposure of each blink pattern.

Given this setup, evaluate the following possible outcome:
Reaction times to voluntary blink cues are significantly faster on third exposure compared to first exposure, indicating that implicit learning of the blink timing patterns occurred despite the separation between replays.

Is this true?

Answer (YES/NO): NO